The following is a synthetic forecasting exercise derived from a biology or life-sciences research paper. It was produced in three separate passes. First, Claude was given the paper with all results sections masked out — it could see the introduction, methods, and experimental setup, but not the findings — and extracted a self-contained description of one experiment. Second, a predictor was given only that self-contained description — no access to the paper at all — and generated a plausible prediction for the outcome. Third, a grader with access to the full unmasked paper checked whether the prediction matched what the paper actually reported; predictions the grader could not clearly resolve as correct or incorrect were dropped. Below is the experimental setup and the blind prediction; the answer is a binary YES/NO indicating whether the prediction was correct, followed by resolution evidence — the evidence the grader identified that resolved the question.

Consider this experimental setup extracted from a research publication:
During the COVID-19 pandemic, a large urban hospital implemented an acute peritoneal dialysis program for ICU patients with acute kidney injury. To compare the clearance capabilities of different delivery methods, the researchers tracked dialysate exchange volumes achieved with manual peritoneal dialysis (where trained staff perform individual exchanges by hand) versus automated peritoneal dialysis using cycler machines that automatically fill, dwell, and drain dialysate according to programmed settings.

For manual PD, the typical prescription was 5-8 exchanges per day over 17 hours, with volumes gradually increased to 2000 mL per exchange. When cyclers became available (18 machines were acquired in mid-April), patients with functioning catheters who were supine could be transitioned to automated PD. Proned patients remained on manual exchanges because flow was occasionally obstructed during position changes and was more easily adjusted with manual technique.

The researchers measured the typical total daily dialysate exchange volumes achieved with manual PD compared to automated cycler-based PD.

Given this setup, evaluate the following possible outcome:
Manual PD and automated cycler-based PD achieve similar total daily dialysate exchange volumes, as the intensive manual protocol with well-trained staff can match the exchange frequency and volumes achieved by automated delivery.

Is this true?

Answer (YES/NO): NO